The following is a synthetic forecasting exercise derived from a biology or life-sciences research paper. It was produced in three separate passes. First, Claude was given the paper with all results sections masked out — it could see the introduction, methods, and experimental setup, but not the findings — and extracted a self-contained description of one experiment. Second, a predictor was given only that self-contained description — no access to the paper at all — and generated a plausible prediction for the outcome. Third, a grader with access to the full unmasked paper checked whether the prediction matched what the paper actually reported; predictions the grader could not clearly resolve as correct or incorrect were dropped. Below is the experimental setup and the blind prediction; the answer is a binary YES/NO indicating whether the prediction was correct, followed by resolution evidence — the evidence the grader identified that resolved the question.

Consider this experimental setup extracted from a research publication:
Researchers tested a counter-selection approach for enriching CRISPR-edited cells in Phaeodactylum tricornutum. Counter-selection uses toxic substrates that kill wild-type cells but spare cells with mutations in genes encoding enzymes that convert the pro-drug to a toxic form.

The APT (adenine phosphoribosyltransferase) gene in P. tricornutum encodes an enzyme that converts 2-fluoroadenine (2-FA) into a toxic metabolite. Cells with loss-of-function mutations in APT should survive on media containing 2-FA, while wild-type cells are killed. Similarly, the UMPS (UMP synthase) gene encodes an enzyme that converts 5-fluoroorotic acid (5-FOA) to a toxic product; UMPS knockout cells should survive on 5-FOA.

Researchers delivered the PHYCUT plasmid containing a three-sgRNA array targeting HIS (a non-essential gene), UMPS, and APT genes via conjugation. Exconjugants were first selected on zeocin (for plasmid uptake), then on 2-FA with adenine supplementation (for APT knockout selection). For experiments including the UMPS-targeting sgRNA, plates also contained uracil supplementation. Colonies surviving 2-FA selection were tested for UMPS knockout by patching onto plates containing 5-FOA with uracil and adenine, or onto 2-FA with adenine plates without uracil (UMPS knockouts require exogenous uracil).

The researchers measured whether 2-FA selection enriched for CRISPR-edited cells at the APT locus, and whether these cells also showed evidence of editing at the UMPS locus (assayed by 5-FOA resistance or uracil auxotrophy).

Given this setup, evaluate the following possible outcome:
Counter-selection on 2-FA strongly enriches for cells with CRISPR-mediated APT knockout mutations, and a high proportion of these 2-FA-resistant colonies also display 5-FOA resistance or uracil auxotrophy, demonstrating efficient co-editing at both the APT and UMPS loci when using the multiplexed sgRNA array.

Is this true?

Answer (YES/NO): NO